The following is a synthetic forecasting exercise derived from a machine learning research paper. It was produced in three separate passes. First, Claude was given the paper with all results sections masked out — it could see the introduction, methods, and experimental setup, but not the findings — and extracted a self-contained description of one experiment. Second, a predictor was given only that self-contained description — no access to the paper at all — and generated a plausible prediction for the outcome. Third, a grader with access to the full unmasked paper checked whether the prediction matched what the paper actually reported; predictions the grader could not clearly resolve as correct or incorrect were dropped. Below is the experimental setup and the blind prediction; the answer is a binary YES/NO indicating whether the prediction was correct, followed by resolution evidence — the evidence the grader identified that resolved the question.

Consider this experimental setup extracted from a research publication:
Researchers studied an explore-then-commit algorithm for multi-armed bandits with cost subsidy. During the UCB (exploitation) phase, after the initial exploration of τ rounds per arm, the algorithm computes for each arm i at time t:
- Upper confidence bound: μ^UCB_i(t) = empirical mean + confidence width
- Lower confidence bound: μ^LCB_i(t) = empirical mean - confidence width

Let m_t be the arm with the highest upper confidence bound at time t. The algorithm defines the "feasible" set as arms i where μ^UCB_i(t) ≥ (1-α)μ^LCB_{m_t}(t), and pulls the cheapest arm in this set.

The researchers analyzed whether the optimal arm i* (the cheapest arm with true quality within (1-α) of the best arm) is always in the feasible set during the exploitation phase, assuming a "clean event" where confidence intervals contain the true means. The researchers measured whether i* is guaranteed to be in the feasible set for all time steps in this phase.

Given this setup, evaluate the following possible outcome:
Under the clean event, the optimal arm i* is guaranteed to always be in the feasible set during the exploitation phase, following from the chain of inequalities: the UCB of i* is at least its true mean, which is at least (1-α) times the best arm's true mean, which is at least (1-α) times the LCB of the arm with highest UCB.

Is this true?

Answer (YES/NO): YES